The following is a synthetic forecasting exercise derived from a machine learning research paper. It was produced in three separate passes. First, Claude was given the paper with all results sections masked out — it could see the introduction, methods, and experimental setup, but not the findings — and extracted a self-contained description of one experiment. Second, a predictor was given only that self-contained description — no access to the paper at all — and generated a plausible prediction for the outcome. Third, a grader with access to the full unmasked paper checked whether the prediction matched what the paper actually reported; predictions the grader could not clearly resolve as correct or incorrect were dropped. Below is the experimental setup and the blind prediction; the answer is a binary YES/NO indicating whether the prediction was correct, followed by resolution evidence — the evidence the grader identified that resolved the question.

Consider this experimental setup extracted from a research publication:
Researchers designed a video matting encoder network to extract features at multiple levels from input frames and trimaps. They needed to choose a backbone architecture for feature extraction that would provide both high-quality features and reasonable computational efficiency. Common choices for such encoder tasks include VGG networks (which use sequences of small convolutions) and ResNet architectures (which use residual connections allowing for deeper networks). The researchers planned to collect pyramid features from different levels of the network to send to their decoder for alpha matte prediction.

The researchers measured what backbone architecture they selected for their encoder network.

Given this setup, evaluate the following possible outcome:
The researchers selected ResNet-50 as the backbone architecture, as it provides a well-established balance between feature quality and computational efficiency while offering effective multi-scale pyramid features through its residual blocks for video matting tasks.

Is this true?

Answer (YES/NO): YES